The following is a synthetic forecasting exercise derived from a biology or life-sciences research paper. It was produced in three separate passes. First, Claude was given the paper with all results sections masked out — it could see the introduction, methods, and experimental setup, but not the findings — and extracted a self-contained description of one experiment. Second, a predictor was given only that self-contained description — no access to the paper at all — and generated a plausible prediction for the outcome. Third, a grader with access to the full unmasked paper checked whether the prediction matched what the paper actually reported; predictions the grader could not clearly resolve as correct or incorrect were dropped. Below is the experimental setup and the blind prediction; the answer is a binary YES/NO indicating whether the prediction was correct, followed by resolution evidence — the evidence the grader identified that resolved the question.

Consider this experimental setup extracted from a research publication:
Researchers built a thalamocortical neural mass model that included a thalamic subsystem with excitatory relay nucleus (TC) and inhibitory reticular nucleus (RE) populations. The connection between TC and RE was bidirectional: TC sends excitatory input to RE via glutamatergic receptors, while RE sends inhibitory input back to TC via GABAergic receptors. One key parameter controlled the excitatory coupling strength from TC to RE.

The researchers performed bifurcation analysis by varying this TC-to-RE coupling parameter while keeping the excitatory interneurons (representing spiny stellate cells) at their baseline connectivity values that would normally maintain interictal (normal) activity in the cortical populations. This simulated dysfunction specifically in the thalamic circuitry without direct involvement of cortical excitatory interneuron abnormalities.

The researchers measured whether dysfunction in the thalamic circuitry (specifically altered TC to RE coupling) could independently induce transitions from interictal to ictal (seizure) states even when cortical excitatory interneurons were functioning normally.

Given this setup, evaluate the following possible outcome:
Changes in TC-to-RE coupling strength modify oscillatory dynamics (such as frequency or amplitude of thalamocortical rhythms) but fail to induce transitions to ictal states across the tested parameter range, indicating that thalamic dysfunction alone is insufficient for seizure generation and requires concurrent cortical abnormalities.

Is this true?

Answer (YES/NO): NO